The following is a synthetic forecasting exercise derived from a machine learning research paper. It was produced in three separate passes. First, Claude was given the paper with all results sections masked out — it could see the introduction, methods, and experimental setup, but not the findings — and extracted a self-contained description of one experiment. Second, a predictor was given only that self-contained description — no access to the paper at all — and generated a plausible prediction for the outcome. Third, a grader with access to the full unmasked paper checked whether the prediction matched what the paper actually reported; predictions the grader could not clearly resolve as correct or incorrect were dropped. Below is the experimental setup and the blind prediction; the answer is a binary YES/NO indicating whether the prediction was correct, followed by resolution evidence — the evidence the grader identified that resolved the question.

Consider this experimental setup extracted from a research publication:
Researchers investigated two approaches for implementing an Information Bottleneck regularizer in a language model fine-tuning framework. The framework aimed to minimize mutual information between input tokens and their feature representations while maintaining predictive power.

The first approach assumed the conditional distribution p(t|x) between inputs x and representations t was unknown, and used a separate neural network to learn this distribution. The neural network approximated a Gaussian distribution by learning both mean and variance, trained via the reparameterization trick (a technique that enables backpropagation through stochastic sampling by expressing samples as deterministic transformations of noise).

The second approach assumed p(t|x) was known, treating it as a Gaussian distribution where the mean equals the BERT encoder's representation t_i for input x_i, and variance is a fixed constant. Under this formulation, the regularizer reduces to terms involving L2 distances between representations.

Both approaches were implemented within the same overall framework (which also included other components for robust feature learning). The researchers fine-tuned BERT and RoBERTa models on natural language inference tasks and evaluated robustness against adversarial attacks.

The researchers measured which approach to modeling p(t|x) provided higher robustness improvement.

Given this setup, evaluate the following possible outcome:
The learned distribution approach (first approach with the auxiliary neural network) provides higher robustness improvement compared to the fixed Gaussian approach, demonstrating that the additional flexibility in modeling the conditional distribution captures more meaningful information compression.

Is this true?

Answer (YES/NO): NO